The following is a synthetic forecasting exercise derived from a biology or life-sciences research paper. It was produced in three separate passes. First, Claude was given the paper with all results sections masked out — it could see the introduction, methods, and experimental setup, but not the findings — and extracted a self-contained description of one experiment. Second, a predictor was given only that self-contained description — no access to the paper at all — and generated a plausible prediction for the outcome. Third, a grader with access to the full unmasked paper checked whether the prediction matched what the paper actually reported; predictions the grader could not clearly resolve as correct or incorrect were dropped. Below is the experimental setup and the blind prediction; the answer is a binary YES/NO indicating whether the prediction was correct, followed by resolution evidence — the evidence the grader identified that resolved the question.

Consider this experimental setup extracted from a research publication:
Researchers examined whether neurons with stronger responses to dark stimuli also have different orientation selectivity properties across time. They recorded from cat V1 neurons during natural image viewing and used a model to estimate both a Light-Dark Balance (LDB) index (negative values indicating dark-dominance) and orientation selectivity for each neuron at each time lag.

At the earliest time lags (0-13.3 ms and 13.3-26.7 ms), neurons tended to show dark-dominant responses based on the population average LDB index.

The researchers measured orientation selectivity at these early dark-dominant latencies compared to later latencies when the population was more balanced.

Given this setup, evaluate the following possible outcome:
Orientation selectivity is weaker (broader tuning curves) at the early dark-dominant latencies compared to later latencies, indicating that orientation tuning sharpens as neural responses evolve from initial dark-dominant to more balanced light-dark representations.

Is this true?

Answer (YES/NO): YES